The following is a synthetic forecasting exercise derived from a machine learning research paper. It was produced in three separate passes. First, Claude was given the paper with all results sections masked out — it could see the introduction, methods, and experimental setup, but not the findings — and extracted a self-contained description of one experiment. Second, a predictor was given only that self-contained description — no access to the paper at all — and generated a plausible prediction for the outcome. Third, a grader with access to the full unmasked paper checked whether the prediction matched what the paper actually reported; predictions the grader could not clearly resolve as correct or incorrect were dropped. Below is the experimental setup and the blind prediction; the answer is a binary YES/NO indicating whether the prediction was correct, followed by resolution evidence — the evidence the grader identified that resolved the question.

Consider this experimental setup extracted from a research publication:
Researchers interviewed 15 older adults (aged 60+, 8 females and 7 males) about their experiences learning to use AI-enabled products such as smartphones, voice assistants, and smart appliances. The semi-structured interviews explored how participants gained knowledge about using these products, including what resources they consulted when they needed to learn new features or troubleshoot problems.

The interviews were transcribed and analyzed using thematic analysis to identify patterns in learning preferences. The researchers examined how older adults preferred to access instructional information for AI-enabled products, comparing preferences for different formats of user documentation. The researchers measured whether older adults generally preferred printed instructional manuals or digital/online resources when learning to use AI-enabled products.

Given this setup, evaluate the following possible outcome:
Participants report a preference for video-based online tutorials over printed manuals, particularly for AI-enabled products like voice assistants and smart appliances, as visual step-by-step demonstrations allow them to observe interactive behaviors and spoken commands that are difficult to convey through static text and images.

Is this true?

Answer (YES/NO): NO